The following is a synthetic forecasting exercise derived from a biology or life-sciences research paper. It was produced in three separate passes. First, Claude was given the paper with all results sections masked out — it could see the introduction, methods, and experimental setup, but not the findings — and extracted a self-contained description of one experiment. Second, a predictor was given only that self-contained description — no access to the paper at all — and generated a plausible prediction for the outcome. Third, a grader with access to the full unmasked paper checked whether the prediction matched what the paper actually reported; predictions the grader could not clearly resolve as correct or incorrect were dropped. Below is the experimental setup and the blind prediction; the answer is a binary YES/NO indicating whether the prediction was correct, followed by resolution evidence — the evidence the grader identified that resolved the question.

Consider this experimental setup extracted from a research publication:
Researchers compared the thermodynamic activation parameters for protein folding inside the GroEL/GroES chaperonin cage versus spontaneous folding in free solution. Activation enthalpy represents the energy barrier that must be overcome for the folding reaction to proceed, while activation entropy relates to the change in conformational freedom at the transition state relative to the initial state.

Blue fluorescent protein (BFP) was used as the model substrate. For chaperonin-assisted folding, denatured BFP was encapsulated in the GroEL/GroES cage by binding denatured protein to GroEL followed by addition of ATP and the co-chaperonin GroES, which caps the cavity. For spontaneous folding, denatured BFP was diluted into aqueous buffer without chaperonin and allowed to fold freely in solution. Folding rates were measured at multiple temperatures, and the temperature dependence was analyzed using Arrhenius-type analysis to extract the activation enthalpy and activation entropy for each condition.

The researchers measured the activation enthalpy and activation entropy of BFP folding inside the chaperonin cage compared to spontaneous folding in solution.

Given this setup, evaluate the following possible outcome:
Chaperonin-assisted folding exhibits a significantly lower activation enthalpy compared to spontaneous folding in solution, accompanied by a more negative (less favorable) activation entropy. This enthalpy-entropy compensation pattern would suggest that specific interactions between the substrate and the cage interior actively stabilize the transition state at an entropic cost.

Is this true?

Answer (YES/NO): NO